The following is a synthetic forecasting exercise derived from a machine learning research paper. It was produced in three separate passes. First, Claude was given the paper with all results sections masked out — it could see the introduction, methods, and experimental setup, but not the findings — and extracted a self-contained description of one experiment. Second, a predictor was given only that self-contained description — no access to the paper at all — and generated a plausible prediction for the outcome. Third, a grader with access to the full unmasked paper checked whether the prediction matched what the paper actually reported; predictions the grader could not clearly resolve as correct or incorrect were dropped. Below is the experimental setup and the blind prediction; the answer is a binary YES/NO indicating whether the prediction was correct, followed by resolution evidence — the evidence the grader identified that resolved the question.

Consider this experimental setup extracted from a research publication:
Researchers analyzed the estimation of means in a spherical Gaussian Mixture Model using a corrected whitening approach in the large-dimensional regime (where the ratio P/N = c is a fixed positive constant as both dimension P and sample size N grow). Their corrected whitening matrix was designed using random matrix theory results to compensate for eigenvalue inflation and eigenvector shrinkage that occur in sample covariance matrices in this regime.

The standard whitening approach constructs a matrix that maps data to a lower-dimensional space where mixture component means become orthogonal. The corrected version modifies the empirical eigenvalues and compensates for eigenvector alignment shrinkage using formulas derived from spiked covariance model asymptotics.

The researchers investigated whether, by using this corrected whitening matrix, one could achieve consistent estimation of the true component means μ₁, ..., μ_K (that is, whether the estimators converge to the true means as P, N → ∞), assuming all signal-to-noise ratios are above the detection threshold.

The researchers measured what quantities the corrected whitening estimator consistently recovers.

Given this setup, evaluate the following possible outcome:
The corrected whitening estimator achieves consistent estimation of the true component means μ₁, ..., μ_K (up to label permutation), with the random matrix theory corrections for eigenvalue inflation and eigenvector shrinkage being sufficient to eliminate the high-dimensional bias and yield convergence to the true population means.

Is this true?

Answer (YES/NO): NO